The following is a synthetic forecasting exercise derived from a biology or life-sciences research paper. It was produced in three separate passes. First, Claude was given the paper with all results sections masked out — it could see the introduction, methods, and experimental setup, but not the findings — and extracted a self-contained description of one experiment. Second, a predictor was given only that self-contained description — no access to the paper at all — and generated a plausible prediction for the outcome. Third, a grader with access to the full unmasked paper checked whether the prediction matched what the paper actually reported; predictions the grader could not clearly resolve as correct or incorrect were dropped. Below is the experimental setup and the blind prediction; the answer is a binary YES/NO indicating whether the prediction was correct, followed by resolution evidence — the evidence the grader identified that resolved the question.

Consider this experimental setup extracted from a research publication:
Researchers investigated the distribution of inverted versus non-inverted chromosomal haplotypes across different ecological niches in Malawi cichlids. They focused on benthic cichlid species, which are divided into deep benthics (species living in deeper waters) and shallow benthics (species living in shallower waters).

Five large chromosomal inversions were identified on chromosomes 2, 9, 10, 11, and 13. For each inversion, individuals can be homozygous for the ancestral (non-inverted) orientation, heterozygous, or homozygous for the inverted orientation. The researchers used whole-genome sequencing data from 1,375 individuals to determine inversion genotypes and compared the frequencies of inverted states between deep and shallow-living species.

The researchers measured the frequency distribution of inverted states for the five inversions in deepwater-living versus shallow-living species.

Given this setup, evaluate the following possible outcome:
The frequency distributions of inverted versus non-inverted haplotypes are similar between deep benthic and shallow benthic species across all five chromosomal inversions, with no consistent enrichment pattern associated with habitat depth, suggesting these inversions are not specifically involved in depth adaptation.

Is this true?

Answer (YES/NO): NO